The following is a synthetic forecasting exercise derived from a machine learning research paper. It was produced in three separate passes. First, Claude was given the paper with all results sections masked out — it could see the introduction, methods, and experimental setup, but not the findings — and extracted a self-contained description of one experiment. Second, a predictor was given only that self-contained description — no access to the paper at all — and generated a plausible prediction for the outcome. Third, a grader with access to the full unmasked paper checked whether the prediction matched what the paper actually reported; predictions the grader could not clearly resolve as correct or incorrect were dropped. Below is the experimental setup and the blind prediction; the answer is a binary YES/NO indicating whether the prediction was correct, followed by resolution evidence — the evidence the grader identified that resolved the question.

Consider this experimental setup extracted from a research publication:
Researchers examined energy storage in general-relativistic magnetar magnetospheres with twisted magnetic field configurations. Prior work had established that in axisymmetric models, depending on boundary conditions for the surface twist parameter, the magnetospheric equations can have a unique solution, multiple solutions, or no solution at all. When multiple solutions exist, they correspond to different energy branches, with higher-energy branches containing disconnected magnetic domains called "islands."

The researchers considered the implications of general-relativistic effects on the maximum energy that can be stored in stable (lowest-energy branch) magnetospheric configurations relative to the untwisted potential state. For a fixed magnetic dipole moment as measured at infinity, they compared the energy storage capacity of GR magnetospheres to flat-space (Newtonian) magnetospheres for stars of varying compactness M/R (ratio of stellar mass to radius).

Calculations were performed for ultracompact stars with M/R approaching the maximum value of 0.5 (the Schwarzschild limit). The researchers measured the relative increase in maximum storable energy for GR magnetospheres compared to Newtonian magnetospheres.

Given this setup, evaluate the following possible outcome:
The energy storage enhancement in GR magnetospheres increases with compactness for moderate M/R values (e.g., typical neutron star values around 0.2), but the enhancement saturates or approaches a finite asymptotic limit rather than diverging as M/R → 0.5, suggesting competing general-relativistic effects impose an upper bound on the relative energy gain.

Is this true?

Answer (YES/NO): NO